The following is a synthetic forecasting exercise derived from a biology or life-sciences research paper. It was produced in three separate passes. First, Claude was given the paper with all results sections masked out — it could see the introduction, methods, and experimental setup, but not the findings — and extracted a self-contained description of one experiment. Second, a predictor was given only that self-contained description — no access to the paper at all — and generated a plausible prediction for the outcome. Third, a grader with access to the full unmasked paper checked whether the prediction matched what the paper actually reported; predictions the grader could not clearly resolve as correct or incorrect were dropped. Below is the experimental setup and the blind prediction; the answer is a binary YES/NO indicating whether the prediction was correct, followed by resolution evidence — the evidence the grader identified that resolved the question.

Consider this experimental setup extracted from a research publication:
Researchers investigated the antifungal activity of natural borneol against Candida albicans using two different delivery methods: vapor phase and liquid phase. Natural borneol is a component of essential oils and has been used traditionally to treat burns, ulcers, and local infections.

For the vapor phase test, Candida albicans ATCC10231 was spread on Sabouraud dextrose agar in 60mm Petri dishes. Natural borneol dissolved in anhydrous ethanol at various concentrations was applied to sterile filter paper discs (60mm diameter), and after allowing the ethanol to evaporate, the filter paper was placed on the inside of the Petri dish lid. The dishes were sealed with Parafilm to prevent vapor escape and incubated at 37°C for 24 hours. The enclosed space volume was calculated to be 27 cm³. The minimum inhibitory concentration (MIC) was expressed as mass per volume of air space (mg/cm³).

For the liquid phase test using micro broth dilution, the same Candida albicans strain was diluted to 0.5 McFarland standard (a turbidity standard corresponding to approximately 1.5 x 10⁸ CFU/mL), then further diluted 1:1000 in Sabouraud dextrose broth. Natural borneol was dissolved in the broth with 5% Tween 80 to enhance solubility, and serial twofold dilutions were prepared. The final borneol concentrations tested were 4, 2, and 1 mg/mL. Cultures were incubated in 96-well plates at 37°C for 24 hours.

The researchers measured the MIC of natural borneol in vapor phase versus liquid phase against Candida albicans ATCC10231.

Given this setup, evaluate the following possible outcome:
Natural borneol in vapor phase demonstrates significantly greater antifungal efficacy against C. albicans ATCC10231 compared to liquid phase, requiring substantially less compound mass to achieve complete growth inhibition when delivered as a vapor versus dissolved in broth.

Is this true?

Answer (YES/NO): YES